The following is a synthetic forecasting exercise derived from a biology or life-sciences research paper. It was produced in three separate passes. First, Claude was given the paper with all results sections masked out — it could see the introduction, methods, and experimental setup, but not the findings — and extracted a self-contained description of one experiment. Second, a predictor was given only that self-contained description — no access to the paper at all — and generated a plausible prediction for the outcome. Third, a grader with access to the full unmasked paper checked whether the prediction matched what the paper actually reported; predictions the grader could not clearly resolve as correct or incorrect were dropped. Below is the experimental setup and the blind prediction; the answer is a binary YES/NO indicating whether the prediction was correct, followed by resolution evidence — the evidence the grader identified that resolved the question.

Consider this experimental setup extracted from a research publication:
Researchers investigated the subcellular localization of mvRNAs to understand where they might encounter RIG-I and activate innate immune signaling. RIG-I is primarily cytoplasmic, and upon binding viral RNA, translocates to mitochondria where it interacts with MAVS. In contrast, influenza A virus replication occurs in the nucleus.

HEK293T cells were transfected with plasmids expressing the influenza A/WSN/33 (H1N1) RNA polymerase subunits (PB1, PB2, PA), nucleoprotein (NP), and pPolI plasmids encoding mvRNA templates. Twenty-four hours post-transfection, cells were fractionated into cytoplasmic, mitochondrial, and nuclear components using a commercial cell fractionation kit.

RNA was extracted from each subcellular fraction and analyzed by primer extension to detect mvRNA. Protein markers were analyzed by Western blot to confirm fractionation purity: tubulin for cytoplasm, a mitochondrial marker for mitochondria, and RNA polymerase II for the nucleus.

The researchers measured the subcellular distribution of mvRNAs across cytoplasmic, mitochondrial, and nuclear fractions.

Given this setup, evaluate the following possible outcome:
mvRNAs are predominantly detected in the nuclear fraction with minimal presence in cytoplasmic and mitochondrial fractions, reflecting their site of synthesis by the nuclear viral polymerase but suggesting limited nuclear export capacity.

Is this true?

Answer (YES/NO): NO